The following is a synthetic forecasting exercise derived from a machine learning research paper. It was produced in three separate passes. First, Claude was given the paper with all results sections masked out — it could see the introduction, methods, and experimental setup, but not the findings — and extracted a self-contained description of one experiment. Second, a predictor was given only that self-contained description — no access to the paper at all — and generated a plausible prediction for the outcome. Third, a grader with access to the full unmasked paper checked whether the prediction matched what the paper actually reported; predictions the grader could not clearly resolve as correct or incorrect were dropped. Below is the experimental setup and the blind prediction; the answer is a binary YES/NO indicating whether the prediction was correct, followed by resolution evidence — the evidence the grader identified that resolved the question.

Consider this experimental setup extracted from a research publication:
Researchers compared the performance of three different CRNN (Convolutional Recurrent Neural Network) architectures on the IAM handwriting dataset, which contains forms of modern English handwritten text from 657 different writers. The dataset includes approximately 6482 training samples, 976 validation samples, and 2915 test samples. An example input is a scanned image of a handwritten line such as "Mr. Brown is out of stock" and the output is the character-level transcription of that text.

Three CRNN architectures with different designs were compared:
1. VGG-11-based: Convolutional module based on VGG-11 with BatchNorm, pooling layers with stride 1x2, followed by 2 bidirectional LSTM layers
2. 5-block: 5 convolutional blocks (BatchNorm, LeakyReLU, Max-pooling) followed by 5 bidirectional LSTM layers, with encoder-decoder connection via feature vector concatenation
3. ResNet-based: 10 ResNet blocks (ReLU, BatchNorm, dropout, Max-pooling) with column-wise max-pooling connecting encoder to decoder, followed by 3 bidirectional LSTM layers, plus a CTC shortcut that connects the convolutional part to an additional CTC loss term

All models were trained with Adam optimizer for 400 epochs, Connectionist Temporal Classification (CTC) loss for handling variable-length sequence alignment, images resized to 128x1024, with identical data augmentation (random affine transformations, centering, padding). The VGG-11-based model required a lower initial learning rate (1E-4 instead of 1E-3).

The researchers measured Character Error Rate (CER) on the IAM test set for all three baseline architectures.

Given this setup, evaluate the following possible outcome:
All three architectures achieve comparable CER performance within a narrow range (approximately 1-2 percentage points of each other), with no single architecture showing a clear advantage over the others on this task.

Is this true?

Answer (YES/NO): NO